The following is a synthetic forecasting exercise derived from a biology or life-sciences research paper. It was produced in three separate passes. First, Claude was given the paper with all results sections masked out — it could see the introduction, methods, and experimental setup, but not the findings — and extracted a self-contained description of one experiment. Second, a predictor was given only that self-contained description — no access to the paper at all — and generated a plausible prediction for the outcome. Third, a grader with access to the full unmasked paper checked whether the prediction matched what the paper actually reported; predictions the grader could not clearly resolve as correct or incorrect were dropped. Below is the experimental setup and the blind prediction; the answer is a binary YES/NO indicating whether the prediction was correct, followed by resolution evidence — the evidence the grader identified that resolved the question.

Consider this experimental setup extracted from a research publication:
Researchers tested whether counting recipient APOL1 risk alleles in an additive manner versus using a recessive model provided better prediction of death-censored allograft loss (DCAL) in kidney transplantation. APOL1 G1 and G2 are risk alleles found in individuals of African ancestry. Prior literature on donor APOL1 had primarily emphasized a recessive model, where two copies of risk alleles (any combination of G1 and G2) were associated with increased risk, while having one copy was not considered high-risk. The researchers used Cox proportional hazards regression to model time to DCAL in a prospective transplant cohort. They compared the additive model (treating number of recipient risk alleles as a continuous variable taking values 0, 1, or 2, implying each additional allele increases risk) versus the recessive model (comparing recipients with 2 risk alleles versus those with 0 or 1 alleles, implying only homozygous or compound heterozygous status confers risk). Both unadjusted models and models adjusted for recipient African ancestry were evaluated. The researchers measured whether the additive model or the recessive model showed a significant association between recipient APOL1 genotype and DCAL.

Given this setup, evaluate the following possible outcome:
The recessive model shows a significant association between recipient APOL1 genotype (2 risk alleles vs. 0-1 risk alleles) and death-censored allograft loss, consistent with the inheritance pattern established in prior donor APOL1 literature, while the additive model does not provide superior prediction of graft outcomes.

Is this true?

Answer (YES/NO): NO